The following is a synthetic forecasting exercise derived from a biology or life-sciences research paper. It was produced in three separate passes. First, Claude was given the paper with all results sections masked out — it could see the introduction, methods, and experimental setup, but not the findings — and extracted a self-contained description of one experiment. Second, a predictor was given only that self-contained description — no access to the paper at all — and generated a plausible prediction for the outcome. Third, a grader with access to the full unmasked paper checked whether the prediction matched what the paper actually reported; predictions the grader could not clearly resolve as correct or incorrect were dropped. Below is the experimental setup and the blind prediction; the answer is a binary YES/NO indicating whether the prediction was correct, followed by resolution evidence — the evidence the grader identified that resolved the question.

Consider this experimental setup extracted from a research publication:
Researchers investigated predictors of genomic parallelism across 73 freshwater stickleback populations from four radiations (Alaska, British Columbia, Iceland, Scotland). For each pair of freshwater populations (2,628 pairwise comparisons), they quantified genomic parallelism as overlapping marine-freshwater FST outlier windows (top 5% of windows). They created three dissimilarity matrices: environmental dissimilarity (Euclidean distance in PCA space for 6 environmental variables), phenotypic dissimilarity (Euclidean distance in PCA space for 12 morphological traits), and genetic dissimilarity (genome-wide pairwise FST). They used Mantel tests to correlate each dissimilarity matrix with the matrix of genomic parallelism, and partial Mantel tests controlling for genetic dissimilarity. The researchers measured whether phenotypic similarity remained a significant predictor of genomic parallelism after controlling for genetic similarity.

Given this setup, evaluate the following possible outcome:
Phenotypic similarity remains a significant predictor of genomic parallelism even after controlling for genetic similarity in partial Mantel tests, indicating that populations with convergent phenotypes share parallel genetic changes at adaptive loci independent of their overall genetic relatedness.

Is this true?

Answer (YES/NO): NO